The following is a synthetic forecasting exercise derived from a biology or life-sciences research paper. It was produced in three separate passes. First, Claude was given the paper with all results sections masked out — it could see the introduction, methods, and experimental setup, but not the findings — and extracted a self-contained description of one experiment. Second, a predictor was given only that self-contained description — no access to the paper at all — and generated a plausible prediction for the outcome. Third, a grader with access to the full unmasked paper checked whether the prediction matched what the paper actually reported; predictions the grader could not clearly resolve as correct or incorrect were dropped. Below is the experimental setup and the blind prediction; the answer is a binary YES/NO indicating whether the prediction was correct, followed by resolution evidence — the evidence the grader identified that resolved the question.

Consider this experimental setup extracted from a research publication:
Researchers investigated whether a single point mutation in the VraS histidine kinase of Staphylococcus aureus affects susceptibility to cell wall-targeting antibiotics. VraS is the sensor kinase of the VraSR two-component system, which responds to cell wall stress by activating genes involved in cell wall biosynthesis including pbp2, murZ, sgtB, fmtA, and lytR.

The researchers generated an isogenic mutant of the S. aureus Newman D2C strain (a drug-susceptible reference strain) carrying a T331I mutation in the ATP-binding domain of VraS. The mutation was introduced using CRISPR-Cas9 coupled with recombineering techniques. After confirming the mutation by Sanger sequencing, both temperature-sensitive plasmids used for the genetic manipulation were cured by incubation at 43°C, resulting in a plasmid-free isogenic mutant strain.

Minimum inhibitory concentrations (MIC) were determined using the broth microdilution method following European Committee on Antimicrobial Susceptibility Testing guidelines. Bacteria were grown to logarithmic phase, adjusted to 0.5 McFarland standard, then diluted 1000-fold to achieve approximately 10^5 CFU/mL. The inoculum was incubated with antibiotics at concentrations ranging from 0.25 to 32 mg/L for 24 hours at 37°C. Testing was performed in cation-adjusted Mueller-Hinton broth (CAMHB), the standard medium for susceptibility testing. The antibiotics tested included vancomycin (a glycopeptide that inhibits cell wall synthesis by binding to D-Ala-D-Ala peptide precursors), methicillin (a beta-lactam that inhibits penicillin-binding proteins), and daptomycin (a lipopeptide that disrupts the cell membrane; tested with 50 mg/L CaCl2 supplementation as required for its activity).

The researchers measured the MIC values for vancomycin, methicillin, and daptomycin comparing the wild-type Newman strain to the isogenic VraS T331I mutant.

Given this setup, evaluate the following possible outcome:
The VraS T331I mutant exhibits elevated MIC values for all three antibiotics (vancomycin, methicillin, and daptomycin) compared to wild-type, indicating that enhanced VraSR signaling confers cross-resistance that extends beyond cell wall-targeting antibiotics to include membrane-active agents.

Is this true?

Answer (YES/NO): YES